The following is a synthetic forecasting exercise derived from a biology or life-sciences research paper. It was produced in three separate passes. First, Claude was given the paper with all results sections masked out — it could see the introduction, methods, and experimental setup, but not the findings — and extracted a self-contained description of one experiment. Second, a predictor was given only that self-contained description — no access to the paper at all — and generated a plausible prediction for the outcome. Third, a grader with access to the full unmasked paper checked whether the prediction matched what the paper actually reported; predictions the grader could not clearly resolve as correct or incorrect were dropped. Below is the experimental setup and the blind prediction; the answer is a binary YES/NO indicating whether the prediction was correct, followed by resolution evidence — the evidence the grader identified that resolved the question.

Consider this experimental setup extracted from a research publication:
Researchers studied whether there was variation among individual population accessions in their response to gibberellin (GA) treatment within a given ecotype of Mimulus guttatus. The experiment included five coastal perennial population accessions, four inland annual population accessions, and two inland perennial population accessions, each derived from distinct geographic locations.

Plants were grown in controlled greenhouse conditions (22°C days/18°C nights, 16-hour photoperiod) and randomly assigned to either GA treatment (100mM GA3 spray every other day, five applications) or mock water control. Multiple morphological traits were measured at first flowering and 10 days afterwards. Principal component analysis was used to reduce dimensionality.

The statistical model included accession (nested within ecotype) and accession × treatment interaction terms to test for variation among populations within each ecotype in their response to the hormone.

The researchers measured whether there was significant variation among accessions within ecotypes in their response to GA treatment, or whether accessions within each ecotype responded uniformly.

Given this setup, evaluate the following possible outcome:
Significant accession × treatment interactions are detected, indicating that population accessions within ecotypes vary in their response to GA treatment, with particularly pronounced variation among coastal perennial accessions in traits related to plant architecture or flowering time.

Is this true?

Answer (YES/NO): NO